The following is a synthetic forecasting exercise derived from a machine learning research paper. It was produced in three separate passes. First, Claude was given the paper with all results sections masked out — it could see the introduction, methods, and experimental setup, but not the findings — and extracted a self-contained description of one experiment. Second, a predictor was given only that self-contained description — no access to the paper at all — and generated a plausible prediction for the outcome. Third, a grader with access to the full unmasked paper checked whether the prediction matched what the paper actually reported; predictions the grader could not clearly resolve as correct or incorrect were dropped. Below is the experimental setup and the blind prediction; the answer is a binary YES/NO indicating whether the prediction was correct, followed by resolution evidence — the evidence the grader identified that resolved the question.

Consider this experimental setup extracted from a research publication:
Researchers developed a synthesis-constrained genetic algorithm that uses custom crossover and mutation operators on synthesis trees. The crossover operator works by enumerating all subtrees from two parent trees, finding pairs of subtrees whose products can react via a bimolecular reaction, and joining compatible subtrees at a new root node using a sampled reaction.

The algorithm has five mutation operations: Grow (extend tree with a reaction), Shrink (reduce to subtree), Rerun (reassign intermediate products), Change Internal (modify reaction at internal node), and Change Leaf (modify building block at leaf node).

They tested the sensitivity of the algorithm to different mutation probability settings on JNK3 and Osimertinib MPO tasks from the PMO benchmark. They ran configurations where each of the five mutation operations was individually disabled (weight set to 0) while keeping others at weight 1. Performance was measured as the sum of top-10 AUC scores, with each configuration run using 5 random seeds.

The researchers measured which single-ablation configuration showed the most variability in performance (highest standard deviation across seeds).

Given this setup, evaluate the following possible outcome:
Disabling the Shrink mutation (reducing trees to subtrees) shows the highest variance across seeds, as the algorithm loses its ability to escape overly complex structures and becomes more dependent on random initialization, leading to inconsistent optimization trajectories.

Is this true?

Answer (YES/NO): NO